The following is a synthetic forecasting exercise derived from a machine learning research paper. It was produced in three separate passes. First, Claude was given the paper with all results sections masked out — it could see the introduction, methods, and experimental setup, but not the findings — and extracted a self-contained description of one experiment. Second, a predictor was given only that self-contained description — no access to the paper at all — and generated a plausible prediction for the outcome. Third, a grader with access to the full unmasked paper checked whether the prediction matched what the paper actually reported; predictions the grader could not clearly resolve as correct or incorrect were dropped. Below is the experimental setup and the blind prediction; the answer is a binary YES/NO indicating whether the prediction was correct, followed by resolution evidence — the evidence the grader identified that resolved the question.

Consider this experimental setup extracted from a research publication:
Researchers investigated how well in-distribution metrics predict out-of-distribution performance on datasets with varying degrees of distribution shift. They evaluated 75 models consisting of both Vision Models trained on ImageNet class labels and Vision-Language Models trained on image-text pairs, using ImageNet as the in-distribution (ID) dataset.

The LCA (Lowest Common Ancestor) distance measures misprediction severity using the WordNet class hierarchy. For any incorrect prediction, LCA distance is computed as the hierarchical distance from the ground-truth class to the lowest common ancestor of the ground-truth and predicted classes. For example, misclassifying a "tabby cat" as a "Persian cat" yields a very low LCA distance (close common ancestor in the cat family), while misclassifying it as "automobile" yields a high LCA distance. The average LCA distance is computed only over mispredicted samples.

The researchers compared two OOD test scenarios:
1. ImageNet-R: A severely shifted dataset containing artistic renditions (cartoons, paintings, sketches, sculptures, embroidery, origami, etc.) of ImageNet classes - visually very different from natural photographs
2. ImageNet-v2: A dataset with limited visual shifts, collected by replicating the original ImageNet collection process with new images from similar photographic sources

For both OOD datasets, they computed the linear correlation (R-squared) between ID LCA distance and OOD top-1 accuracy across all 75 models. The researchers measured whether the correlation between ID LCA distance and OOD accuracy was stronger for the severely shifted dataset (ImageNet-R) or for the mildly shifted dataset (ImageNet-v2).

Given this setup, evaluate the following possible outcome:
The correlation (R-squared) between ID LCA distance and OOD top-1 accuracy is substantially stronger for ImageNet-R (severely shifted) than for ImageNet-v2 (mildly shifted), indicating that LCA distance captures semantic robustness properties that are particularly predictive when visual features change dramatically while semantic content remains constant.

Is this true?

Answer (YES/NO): YES